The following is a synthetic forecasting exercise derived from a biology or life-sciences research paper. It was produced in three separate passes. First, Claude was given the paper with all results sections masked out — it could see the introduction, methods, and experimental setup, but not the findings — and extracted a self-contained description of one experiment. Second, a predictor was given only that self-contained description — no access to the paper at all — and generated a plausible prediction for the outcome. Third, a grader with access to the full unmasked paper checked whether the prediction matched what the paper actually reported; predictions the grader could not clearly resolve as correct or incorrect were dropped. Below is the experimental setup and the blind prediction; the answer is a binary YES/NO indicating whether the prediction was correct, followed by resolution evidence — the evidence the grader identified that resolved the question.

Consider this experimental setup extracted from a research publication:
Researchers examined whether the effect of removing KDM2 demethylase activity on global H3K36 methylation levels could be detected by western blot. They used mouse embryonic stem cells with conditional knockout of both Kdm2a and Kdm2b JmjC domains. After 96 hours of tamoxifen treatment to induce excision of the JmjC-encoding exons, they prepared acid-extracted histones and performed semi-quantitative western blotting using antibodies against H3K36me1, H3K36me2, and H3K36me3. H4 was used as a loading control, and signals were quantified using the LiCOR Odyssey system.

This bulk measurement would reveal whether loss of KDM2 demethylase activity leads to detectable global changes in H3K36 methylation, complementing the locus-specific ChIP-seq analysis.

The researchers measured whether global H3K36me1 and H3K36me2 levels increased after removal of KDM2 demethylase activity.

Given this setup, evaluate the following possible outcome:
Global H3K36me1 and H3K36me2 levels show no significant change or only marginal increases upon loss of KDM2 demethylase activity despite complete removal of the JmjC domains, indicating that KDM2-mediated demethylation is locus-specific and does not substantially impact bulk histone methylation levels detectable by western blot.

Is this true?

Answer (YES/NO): YES